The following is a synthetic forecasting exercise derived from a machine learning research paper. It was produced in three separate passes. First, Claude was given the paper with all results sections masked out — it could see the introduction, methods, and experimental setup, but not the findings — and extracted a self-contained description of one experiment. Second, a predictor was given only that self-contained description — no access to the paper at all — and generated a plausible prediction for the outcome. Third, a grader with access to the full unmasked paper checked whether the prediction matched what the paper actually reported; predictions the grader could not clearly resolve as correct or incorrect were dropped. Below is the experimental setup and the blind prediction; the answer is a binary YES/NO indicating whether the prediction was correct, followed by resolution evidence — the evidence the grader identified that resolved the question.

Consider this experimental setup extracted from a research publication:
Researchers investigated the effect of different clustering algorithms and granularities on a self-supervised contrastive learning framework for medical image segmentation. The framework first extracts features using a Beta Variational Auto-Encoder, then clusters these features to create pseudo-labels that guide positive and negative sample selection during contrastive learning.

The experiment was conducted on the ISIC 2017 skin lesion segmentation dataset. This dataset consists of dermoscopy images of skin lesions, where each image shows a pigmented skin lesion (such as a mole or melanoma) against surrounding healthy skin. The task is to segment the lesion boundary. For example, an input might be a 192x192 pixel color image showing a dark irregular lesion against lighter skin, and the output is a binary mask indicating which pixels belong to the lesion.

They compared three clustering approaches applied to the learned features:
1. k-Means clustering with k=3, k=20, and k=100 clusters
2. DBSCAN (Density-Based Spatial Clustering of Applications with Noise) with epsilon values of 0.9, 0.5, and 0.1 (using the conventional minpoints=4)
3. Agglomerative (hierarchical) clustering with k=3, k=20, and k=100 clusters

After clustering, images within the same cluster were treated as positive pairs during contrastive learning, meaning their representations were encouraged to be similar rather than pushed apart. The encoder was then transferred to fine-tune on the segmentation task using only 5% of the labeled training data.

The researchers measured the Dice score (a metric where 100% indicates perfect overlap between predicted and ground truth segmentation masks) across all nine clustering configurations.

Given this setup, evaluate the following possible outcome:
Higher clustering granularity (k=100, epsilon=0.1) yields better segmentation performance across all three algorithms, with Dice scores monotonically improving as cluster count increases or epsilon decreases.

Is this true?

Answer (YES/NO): NO